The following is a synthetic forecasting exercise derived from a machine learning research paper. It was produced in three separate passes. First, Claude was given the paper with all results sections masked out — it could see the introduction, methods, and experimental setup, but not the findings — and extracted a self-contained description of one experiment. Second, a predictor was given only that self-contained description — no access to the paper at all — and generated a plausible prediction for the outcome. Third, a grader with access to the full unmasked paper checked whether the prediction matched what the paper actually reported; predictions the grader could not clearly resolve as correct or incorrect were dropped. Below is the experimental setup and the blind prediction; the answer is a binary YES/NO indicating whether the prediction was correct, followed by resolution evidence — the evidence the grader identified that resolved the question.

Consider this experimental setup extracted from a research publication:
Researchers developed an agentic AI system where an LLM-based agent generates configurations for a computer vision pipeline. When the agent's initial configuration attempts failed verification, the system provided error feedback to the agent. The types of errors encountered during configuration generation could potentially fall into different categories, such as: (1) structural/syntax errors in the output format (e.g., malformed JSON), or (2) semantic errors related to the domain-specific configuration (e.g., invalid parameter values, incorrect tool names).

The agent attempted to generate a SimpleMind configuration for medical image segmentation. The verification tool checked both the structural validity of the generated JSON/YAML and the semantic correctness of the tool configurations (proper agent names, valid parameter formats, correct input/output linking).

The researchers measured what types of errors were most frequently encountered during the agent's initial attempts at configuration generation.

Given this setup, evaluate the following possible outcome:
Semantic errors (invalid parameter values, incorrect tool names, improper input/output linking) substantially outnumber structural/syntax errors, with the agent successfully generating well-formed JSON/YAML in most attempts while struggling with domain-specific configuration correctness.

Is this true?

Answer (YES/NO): NO